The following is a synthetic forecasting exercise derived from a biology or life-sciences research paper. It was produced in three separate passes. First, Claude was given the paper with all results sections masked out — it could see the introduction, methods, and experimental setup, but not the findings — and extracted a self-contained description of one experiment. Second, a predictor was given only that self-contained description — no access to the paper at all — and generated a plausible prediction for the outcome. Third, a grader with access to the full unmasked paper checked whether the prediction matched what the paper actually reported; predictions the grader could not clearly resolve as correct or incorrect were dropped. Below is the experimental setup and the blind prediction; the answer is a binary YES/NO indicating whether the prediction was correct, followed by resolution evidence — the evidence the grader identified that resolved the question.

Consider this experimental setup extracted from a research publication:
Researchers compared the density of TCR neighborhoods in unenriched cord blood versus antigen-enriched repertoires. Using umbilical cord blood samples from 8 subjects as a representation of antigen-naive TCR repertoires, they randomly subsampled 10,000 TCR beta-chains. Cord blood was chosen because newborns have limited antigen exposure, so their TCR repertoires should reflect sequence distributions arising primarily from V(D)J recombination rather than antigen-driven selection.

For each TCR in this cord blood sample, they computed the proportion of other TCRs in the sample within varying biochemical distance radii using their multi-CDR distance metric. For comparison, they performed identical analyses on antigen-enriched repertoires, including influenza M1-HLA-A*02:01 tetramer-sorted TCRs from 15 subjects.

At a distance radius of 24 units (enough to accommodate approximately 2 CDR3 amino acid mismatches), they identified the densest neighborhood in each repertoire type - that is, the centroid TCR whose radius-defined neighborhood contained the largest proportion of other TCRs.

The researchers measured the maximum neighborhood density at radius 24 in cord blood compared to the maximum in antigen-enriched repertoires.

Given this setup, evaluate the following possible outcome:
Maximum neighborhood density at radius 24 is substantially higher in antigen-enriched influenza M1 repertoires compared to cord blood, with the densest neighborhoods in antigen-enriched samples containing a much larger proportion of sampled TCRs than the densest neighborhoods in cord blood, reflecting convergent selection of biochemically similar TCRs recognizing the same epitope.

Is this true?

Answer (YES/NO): YES